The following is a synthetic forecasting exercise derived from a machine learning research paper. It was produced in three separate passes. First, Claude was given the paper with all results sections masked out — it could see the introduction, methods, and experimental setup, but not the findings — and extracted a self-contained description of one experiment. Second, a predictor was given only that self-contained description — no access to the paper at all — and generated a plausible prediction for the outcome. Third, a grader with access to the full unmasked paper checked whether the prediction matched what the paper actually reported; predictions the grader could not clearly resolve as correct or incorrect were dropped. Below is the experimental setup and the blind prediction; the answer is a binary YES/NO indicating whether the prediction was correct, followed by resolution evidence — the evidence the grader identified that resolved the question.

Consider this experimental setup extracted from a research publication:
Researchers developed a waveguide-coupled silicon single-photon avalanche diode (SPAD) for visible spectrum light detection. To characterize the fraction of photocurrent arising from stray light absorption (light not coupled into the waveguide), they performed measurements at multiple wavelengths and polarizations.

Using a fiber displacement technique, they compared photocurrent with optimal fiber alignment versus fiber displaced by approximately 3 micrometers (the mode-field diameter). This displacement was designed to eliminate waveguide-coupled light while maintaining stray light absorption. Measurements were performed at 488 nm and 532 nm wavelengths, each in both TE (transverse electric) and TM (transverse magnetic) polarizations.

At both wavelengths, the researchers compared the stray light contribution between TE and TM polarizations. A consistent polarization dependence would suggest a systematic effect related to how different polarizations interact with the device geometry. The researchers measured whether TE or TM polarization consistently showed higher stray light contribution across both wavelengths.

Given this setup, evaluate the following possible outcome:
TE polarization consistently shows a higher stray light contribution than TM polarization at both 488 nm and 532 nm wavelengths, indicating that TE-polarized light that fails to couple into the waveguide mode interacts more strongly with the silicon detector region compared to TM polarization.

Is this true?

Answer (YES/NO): YES